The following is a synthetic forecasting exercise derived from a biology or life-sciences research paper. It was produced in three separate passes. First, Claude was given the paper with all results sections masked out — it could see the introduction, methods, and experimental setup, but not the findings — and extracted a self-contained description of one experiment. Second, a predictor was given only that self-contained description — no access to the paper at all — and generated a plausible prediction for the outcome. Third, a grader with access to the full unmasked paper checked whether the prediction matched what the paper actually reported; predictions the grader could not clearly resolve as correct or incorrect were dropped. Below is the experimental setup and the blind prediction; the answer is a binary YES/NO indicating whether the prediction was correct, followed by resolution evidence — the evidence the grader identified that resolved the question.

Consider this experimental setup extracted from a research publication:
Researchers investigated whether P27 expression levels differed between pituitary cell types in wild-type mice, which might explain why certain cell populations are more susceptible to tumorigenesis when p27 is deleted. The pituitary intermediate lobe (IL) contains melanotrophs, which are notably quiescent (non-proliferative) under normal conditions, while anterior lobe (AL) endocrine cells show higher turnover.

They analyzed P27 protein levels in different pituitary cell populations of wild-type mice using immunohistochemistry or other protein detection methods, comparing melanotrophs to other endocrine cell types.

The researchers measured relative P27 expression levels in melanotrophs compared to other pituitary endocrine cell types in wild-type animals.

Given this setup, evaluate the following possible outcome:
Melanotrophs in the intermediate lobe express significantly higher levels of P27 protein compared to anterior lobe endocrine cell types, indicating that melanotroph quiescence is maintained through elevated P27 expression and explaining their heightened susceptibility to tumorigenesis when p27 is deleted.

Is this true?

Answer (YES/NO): NO